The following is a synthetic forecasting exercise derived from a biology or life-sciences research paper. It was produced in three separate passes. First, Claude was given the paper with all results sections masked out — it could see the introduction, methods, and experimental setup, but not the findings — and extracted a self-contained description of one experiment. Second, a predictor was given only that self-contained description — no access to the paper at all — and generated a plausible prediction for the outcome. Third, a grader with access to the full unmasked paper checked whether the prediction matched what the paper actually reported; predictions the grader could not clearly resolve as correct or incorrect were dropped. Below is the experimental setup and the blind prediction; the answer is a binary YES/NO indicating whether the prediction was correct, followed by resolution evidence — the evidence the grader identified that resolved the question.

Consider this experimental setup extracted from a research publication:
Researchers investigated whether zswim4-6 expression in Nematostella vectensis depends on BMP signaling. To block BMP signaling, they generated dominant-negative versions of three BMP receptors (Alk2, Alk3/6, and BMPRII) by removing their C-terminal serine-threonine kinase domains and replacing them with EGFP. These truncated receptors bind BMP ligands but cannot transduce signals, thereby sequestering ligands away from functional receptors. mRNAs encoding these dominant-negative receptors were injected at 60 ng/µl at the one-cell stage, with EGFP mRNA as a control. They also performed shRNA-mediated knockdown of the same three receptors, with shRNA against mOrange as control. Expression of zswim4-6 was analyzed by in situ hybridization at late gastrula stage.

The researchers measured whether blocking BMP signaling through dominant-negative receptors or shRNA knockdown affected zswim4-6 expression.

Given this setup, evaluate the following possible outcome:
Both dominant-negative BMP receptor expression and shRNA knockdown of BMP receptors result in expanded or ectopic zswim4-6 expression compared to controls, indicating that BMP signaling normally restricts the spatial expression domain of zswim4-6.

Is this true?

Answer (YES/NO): NO